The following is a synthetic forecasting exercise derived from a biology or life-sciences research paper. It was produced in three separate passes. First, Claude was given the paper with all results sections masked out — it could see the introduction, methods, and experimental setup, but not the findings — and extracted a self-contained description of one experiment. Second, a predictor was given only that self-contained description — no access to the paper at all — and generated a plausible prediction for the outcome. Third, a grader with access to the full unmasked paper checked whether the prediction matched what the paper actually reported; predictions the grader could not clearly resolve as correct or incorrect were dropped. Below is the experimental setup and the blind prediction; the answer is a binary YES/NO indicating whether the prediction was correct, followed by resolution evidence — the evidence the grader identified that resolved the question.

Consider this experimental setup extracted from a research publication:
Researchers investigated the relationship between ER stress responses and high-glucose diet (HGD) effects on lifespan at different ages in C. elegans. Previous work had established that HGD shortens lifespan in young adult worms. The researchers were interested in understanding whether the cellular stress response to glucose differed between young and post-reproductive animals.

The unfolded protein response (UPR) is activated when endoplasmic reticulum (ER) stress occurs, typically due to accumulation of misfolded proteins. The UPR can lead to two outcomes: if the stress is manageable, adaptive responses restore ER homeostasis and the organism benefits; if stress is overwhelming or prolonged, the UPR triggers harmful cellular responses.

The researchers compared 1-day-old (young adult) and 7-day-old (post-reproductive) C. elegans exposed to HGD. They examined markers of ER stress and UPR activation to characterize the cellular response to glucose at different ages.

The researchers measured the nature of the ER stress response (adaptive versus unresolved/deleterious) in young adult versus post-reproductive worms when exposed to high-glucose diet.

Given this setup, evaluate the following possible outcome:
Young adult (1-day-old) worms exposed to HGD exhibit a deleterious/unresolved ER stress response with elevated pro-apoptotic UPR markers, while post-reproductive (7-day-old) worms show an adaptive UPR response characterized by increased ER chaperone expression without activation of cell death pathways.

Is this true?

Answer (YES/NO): NO